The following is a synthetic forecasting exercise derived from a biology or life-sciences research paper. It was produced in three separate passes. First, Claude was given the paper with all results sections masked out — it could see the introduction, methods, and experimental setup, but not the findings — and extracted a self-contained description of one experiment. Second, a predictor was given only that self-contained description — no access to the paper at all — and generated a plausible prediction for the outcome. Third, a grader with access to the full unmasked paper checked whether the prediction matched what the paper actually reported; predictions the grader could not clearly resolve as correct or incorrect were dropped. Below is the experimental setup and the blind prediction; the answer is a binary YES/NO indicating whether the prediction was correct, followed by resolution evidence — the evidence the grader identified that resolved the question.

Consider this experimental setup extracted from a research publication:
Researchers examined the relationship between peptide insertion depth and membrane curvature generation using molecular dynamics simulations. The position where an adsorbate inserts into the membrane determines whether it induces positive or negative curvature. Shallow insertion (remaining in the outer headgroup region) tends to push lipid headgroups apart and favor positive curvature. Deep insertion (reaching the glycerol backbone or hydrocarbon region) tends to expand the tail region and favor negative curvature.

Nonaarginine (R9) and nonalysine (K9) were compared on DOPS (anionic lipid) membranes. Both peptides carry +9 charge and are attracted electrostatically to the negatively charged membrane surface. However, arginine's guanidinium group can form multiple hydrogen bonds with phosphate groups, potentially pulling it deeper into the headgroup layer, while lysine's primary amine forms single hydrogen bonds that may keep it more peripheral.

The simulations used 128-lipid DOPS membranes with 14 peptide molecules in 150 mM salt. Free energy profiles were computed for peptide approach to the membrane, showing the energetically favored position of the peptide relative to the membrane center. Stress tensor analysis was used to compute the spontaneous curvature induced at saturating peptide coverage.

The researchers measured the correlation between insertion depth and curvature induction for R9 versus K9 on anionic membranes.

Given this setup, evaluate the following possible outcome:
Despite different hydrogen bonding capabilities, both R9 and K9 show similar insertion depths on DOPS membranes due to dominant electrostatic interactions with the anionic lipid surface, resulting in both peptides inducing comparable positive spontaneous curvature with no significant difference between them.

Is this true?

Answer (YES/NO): NO